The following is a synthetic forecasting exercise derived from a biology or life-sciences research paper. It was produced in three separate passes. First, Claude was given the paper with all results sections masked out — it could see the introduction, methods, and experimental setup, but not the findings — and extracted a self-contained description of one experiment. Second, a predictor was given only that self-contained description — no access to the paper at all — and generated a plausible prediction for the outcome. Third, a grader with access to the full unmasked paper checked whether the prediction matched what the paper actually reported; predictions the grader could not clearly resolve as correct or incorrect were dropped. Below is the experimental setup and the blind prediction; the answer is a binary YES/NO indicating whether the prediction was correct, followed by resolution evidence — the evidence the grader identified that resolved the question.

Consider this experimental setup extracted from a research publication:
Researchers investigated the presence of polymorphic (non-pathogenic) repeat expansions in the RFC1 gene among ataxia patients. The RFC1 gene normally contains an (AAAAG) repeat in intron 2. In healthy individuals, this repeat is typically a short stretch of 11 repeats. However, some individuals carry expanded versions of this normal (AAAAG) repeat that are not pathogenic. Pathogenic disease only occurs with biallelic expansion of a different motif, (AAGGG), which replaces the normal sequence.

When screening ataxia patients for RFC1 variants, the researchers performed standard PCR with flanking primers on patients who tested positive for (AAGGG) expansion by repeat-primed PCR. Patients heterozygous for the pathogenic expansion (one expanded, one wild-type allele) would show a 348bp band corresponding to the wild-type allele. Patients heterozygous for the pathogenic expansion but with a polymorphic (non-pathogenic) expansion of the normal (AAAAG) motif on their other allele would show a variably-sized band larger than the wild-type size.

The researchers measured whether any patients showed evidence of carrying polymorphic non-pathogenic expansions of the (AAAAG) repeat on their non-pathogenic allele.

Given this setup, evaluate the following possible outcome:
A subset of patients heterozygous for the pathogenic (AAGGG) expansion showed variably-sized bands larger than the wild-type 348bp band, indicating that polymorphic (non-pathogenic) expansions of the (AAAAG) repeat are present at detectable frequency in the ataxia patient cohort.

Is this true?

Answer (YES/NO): YES